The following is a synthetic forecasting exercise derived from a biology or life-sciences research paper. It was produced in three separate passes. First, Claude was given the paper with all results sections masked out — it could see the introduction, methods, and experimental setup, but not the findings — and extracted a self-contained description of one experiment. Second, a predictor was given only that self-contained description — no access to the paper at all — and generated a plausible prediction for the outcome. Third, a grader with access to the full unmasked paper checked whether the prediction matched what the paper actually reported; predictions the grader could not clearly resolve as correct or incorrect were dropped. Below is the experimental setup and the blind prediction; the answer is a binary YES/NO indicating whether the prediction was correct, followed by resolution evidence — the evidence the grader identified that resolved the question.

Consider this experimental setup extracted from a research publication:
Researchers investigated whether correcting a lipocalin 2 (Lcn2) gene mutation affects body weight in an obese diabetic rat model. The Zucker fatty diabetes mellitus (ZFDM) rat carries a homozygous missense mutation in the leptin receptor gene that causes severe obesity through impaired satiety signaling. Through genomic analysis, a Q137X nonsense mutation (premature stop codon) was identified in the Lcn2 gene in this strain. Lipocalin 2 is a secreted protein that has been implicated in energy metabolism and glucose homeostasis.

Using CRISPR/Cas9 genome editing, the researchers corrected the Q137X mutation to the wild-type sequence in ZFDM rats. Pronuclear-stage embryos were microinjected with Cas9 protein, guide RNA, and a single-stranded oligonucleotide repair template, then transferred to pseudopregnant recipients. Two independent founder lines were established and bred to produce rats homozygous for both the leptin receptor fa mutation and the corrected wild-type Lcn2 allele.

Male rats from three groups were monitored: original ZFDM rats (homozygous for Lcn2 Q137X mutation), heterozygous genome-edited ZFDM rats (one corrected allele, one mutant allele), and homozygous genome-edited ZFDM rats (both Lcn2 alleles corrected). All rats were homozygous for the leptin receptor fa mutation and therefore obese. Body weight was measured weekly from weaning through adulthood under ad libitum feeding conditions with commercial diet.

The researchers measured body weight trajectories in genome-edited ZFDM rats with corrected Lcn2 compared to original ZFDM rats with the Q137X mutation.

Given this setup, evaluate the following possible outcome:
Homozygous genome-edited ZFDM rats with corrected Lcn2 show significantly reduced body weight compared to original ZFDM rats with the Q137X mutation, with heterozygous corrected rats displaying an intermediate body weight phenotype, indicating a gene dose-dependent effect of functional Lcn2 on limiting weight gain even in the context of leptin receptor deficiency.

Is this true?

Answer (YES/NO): NO